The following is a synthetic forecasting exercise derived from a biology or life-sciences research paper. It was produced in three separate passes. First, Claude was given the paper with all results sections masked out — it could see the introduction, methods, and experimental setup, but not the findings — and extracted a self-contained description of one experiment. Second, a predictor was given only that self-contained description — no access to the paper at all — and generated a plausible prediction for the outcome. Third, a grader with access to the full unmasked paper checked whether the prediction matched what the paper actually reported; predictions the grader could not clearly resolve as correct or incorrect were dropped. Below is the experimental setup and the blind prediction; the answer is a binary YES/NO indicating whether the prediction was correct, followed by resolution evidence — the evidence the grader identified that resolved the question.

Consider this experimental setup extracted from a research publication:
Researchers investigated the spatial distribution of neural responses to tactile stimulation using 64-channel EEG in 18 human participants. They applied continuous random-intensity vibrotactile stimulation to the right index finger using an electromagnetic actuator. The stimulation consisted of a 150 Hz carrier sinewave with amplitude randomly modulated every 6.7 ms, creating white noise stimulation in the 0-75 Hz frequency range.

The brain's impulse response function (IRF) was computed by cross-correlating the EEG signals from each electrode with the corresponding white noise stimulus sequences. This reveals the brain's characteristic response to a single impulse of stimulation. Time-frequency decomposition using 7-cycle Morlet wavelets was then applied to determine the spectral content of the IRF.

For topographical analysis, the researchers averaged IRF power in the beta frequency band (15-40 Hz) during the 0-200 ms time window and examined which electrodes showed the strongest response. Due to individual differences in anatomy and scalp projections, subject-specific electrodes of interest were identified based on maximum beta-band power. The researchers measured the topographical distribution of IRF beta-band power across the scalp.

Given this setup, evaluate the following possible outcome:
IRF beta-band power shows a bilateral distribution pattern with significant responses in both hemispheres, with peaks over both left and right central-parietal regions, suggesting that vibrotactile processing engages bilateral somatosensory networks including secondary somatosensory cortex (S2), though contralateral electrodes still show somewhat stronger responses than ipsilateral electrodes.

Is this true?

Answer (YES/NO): NO